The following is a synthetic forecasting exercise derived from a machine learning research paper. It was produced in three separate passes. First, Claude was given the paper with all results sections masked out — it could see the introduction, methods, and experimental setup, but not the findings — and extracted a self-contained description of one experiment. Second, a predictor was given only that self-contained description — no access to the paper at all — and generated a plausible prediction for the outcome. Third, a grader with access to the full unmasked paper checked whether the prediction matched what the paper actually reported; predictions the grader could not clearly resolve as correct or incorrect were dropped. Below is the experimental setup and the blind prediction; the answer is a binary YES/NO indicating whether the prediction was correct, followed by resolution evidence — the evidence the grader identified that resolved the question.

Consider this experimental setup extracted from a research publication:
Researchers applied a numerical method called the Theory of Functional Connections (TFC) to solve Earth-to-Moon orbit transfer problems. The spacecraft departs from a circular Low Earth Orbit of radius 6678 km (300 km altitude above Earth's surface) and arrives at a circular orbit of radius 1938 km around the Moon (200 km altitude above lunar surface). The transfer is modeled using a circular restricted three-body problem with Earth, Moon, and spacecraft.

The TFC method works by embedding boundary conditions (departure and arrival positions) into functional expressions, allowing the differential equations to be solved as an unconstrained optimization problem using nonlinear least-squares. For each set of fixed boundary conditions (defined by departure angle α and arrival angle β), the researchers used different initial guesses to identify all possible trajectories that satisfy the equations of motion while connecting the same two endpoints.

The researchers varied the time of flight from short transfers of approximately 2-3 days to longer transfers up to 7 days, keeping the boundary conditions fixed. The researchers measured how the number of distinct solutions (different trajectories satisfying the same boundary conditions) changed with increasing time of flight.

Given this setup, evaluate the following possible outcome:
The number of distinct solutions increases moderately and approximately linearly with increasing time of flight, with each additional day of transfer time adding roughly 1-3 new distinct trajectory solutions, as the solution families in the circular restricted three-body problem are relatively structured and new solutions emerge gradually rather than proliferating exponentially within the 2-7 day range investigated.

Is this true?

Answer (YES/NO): NO